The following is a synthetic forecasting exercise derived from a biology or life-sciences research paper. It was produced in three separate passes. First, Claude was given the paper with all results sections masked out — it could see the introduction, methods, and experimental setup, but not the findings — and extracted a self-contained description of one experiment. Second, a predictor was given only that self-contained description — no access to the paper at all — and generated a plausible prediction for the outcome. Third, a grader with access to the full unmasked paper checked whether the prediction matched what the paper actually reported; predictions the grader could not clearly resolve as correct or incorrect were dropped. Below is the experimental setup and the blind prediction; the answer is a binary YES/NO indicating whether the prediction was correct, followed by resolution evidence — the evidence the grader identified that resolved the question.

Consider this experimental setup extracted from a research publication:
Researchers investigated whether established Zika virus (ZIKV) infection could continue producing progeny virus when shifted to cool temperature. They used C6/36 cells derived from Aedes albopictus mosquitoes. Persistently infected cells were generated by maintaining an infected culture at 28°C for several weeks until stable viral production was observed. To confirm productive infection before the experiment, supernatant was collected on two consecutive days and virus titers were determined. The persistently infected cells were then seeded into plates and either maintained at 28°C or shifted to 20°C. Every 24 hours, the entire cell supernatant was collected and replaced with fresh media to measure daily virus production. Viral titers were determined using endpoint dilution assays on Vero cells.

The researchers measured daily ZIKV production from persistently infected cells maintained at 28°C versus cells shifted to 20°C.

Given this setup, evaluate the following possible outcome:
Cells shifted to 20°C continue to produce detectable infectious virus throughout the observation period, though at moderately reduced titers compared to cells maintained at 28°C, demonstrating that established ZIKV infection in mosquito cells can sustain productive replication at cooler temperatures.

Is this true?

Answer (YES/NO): NO